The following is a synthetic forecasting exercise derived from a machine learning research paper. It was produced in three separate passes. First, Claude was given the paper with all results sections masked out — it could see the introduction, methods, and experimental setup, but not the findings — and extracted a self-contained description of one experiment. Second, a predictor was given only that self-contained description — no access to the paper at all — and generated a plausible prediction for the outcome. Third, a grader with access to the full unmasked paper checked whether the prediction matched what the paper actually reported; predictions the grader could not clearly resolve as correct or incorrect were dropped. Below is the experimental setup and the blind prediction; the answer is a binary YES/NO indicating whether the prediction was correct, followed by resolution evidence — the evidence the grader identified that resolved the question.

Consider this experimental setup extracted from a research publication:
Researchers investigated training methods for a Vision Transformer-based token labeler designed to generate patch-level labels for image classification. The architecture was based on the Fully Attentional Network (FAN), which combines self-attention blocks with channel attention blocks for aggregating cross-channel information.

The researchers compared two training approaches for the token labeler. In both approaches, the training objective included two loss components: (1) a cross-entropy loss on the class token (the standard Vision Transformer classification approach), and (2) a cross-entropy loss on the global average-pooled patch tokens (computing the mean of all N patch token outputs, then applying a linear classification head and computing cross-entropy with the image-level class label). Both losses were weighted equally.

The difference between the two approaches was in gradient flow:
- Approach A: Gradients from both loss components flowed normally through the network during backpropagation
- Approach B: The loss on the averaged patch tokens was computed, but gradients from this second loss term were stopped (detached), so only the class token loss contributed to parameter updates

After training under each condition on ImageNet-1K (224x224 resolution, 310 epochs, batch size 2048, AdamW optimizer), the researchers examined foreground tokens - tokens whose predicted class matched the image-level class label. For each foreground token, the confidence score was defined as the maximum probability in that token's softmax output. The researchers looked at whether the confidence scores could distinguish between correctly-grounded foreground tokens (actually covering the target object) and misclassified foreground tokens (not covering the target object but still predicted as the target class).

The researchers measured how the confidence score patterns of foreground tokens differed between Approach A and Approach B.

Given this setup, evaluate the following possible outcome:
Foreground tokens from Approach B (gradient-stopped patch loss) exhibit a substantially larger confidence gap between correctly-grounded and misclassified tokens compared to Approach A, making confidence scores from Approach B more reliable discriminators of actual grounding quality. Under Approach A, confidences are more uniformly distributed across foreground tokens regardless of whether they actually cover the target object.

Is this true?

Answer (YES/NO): NO